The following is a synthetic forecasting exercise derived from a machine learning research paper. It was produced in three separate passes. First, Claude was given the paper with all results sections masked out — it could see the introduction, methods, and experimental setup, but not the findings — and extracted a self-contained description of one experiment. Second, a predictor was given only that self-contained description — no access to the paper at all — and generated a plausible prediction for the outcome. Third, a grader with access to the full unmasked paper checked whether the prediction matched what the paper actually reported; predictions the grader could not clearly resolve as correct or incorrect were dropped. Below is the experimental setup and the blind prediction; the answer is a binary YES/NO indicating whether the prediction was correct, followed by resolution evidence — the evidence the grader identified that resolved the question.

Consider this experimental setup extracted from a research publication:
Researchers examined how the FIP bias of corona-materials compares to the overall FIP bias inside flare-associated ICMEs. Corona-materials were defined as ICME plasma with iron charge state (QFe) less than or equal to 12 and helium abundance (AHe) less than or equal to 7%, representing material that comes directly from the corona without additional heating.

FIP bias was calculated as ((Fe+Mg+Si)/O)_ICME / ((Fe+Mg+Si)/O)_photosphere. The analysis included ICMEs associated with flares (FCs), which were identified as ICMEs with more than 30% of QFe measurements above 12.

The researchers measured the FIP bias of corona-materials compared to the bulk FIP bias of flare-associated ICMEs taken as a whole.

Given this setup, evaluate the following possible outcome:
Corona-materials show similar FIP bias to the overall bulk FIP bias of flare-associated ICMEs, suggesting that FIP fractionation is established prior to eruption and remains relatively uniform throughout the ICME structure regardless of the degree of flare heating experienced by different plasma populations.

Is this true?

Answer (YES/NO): NO